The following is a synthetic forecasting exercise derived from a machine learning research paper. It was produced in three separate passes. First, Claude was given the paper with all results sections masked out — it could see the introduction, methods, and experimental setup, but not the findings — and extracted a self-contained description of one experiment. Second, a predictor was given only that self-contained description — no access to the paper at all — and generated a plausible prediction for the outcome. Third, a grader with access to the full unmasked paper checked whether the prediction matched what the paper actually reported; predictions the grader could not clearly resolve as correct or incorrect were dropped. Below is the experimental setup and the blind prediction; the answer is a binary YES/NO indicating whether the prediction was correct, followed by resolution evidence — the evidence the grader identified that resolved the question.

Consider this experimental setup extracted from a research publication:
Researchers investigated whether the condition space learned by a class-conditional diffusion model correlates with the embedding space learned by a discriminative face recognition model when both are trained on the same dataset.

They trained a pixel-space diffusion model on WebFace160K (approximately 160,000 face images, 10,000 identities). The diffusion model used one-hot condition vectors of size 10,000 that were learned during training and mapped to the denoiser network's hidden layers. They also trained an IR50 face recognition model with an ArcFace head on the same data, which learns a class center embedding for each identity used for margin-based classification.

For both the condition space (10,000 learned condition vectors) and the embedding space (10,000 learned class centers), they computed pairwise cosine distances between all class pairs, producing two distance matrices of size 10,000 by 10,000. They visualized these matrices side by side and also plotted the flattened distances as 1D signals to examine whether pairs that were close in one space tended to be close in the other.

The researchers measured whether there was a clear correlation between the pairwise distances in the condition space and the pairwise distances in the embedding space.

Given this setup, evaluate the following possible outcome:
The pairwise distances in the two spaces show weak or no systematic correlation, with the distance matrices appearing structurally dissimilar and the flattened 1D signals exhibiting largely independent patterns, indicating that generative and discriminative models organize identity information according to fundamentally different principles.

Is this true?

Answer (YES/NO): YES